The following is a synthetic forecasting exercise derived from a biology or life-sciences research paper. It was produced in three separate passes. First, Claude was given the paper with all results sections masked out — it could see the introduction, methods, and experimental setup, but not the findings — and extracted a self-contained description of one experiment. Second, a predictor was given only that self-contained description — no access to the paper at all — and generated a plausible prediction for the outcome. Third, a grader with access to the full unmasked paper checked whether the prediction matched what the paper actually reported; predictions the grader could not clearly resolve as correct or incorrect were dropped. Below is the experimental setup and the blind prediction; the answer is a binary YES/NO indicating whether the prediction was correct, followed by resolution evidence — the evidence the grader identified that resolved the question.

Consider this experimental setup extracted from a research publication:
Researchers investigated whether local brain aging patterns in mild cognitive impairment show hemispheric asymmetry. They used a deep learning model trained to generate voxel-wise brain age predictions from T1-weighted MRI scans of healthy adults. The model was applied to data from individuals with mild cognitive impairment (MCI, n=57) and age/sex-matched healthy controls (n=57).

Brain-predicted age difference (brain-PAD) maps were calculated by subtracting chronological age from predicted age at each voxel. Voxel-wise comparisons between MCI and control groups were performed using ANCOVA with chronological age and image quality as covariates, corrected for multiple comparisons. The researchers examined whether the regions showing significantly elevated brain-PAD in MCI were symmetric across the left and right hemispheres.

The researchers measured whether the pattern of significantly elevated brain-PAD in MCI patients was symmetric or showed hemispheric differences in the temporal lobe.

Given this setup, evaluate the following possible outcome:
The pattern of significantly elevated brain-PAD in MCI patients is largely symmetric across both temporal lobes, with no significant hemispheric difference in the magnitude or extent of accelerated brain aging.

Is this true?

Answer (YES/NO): NO